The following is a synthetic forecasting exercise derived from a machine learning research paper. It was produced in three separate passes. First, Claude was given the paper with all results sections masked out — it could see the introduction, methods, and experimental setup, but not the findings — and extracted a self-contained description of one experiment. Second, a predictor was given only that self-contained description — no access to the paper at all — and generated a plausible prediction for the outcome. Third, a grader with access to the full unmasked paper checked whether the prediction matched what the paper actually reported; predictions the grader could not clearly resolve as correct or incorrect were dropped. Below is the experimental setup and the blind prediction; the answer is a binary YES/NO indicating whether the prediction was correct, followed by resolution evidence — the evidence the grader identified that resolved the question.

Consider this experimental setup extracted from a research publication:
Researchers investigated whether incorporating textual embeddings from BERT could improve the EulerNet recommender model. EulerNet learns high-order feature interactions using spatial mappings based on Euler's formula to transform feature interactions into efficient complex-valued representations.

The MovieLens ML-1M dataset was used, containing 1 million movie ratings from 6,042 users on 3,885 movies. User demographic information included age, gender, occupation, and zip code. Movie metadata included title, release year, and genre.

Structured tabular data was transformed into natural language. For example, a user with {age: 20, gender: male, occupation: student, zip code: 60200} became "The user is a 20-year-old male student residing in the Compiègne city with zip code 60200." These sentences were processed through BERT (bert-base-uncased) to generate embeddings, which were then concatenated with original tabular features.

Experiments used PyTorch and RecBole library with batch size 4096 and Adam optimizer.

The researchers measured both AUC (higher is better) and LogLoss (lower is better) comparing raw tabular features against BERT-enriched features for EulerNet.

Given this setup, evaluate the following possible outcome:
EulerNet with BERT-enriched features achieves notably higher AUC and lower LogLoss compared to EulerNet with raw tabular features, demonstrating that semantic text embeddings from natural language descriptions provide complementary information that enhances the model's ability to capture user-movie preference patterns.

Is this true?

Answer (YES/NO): NO